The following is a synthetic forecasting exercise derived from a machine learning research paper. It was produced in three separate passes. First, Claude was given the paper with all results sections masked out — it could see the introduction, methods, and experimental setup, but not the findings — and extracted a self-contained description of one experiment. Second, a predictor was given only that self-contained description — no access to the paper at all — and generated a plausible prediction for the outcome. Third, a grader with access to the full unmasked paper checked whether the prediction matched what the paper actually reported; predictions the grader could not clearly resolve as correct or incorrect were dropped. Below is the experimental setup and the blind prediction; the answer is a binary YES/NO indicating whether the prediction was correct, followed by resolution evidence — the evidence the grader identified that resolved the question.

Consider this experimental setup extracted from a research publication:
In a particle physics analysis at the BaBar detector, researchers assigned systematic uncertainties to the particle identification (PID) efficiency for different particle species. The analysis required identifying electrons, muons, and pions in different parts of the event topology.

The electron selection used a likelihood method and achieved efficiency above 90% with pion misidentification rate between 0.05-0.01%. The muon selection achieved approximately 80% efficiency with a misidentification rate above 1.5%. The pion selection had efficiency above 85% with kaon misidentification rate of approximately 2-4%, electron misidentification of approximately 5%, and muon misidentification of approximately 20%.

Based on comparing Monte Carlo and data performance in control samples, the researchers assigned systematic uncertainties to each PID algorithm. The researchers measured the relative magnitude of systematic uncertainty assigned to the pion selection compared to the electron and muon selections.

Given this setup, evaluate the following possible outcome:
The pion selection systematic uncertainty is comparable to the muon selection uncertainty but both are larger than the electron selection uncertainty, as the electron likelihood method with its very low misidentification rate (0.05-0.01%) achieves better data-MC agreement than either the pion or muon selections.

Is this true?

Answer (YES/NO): NO